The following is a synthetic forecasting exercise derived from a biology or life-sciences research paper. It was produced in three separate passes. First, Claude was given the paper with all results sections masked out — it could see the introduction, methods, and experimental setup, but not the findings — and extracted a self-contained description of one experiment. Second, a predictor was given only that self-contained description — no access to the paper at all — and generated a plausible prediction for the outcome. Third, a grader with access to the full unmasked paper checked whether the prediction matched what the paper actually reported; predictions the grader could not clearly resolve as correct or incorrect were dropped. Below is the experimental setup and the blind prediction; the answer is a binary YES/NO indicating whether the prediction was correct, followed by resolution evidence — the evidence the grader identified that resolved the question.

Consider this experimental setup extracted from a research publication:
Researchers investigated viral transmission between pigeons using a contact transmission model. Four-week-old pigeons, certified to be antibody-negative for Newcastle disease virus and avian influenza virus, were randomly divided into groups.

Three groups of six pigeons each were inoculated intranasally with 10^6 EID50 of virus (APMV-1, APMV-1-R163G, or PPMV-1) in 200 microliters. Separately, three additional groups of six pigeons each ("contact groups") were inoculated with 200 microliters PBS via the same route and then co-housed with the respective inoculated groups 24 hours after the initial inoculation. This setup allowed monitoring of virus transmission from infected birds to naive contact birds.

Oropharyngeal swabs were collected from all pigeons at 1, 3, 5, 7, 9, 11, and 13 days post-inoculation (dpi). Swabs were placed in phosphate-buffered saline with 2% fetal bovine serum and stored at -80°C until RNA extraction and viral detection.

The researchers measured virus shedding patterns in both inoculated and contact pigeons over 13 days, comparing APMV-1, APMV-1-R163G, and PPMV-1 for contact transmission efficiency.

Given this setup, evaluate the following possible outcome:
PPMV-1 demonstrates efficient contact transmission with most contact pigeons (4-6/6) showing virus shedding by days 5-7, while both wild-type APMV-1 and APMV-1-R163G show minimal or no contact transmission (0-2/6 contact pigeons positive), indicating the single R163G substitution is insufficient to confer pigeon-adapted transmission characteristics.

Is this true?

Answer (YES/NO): NO